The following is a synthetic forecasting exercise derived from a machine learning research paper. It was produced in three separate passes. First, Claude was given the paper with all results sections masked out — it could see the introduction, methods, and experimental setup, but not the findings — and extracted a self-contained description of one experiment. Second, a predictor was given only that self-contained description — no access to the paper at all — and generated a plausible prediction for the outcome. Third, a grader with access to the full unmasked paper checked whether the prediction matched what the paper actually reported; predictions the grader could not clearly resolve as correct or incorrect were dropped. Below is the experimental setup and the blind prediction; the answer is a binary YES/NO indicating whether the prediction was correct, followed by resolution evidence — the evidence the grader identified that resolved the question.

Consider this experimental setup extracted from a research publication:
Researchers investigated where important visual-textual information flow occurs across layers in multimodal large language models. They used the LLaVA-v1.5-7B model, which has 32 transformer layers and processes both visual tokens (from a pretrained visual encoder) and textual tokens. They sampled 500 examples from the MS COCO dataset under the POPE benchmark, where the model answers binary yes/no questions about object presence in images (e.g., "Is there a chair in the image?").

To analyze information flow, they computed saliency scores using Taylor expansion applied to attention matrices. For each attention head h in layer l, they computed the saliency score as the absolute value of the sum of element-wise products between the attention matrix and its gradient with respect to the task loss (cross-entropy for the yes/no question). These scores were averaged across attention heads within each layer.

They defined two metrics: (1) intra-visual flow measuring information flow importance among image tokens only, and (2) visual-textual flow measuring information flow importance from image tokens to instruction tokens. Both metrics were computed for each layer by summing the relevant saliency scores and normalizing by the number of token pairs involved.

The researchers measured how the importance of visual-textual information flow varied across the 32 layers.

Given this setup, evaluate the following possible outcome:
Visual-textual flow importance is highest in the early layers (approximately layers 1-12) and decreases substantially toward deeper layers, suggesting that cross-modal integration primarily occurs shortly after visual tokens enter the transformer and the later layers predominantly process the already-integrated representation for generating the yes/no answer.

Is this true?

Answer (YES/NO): NO